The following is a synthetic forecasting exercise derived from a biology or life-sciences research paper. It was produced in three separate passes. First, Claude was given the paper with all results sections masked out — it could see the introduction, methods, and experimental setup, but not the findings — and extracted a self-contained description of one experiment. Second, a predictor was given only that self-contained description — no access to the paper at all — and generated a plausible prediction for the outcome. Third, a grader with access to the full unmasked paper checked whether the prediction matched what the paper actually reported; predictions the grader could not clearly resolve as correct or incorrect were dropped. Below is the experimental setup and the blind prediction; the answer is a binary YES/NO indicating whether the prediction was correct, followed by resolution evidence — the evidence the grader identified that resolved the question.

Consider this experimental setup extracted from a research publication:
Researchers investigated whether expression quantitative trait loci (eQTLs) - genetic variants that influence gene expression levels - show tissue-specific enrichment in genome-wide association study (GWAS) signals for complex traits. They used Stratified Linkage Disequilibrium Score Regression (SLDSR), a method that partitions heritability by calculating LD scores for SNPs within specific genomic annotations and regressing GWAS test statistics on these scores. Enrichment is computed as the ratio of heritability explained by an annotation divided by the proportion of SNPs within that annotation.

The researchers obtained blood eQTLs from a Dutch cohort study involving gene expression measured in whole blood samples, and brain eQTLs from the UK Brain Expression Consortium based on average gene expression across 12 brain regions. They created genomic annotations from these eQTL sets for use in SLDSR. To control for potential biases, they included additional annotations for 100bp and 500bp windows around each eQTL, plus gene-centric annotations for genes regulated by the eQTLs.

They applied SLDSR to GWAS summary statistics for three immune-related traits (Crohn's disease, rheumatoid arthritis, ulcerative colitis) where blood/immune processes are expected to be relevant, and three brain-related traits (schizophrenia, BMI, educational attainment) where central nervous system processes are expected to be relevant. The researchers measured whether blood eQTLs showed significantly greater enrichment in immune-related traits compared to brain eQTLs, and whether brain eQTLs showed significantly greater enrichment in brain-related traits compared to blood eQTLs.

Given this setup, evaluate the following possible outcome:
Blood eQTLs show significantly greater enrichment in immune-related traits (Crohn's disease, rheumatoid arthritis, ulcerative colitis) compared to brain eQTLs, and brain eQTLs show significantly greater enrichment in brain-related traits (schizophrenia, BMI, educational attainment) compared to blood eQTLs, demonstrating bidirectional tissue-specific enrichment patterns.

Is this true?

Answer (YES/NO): NO